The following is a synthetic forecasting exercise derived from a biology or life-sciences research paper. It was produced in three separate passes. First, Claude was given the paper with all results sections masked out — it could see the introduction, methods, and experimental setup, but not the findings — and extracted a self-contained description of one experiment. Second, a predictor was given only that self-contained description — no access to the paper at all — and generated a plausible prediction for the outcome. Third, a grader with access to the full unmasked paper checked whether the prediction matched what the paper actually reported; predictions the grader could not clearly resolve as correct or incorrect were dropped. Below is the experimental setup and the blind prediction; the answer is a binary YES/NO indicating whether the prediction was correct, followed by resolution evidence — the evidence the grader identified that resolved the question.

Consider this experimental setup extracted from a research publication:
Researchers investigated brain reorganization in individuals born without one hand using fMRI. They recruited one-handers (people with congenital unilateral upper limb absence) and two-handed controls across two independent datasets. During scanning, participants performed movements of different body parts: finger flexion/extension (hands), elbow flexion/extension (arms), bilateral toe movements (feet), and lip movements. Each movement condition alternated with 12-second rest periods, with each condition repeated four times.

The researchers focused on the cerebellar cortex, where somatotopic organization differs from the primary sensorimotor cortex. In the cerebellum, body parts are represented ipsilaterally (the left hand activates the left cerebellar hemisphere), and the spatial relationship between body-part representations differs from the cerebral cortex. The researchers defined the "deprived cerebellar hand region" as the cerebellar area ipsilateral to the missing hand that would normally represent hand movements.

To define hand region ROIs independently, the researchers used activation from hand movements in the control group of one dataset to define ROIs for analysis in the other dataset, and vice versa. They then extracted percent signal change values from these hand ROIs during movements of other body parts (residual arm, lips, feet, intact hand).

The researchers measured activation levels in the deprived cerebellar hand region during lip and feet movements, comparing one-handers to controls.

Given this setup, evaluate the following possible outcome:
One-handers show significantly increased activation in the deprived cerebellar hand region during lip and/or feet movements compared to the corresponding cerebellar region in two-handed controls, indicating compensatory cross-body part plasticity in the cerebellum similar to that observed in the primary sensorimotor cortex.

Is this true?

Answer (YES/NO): YES